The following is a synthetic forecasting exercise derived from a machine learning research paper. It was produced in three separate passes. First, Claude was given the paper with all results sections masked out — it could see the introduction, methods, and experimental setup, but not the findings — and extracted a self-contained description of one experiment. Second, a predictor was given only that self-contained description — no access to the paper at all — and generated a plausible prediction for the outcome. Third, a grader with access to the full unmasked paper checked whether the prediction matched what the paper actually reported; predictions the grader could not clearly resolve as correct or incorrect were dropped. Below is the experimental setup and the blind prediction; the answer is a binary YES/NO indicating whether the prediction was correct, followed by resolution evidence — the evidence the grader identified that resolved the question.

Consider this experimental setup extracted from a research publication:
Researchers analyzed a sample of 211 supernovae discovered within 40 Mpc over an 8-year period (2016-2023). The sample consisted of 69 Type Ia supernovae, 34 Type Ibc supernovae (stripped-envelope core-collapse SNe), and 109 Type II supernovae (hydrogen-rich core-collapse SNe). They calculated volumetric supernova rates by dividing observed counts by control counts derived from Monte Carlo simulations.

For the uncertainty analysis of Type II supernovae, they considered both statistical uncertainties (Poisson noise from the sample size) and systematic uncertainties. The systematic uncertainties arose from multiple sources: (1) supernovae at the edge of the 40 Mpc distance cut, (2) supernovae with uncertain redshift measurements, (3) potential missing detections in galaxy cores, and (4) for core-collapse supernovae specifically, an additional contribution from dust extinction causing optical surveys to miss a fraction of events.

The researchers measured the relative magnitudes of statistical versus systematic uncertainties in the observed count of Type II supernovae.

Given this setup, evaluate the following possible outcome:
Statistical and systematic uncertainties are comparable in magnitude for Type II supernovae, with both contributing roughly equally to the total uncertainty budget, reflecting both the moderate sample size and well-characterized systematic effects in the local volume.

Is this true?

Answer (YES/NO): NO